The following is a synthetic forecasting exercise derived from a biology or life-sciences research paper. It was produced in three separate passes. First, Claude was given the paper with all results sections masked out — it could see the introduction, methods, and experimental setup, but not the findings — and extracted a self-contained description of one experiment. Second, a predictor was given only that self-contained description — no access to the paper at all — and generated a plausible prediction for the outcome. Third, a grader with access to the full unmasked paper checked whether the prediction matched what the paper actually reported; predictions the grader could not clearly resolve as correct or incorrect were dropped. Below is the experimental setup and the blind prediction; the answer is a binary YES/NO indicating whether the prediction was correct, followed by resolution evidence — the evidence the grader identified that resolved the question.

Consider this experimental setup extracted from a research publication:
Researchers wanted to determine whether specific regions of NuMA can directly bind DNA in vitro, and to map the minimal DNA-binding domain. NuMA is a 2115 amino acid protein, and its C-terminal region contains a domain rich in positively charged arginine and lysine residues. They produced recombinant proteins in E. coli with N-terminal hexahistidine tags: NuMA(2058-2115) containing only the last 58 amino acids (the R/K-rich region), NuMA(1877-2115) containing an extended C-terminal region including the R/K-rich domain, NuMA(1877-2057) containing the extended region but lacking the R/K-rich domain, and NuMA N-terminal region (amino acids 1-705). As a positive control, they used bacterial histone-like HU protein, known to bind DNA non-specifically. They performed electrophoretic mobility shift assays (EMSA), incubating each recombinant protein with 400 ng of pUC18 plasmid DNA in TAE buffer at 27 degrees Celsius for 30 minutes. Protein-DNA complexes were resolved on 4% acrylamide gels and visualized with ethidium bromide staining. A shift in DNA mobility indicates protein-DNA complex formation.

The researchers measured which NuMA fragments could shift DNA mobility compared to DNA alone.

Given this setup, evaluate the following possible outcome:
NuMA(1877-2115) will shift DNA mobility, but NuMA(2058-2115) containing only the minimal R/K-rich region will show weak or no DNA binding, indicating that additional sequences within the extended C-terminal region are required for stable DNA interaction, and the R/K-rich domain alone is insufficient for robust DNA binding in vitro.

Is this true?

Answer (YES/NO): NO